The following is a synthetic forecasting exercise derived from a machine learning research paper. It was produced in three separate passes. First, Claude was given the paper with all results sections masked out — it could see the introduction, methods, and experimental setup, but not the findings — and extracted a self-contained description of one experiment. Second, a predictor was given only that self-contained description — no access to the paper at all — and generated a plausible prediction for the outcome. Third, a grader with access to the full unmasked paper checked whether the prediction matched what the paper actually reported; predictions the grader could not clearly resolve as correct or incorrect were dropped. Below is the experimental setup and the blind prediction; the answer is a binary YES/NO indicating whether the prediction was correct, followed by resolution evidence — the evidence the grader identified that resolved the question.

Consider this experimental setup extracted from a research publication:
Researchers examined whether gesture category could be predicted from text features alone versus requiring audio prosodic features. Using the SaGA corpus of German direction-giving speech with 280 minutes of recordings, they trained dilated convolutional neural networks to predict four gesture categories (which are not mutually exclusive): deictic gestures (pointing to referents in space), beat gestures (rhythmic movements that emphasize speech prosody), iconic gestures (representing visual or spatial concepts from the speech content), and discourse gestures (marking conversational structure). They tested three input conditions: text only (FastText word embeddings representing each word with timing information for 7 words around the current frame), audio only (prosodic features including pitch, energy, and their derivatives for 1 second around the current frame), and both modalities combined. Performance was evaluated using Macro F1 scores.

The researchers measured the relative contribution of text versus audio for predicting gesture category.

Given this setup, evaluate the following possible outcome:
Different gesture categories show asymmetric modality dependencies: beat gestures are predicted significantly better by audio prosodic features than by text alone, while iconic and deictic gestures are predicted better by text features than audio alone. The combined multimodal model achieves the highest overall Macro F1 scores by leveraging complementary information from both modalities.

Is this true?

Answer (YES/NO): NO